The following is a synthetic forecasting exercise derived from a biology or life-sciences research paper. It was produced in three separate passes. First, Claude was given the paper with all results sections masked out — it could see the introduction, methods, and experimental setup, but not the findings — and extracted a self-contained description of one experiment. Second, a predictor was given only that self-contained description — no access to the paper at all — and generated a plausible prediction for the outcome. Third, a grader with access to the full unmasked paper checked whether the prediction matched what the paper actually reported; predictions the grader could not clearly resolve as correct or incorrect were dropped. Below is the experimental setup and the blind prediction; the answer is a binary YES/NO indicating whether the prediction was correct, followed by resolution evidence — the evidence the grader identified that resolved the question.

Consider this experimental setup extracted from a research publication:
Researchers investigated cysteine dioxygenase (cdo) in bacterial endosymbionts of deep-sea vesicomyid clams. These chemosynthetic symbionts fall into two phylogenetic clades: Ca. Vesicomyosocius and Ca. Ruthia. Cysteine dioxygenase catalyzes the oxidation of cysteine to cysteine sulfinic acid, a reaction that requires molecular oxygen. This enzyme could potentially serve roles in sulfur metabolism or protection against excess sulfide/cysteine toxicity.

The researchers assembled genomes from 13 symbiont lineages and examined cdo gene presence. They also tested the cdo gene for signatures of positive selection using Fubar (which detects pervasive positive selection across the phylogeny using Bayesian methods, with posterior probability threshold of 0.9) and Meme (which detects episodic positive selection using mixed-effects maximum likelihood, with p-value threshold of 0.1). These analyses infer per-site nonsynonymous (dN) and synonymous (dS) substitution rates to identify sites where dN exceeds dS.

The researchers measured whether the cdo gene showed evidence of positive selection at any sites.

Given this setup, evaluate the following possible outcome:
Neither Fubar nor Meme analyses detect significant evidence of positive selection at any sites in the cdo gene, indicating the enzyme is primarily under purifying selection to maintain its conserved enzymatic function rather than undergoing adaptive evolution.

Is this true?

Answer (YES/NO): NO